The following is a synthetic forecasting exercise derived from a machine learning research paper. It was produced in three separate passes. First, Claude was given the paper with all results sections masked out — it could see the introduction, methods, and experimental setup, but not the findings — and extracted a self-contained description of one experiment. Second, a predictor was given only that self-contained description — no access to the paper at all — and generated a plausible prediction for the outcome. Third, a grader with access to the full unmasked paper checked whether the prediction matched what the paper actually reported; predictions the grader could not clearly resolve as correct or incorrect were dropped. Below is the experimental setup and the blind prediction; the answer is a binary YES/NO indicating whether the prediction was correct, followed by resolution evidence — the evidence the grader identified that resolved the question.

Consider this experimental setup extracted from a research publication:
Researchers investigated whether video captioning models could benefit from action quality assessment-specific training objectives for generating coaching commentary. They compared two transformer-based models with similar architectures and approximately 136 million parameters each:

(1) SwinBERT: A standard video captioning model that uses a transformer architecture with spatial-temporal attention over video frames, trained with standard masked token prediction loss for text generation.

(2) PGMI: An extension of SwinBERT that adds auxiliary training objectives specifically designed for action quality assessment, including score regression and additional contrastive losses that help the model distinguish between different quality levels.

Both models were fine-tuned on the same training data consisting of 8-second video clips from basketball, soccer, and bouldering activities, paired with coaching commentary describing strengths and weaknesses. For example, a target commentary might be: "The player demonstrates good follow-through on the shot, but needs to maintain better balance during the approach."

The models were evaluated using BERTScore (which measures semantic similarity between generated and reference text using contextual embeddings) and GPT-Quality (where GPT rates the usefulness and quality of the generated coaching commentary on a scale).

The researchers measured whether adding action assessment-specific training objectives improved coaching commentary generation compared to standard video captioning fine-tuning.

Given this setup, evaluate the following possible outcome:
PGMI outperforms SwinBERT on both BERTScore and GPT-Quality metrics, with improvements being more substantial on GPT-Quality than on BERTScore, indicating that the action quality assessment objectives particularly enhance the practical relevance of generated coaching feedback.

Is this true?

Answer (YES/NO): YES